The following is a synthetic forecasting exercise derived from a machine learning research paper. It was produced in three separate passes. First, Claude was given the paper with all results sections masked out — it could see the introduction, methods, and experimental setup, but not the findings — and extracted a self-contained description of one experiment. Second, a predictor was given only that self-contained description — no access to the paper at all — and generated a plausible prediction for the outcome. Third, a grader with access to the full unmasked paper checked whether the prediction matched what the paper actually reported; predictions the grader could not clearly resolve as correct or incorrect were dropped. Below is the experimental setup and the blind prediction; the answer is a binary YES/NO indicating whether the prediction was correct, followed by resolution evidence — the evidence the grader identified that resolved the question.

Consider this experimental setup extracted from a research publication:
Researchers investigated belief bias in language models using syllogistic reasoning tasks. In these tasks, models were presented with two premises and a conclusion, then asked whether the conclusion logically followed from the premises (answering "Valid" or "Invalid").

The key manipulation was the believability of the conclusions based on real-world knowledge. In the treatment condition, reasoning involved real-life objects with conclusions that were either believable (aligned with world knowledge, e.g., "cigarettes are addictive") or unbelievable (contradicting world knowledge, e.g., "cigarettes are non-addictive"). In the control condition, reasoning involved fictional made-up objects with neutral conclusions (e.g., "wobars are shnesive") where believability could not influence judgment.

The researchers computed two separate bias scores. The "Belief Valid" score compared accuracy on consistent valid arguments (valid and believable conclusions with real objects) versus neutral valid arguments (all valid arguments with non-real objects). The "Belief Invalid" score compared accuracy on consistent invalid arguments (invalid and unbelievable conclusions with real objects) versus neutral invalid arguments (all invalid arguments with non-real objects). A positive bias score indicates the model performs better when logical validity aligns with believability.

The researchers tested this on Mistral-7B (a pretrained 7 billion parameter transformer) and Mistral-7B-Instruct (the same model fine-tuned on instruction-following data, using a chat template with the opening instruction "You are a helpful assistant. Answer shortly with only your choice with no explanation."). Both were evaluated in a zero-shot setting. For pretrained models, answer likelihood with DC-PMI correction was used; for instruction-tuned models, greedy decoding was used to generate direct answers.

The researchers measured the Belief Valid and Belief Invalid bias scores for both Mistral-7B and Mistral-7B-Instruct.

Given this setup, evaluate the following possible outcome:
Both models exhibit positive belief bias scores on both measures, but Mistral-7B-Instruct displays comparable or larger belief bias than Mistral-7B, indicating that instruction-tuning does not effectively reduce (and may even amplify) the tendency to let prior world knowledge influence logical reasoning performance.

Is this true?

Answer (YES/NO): YES